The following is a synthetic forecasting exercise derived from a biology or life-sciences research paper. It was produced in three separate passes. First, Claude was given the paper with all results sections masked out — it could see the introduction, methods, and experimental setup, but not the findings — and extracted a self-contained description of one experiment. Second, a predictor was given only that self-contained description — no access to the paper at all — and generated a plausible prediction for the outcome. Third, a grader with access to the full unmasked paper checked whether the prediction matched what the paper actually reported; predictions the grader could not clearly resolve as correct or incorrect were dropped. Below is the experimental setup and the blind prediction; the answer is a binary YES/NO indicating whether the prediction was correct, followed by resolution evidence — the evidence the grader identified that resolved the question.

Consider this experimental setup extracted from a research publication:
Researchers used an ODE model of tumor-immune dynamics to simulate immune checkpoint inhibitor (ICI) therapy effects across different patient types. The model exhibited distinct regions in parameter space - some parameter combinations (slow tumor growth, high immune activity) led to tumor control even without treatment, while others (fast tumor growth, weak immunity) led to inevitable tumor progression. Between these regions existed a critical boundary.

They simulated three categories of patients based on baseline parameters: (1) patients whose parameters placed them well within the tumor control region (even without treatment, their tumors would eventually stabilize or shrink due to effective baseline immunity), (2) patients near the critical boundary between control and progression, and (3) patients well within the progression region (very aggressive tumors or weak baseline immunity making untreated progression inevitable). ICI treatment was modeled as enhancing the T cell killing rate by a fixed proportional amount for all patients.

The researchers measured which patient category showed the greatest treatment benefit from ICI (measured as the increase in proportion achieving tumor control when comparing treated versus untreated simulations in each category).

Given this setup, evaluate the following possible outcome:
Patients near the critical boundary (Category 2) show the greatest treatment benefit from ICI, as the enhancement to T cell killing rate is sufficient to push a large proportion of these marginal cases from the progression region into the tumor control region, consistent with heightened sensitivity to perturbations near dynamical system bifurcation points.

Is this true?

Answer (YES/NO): YES